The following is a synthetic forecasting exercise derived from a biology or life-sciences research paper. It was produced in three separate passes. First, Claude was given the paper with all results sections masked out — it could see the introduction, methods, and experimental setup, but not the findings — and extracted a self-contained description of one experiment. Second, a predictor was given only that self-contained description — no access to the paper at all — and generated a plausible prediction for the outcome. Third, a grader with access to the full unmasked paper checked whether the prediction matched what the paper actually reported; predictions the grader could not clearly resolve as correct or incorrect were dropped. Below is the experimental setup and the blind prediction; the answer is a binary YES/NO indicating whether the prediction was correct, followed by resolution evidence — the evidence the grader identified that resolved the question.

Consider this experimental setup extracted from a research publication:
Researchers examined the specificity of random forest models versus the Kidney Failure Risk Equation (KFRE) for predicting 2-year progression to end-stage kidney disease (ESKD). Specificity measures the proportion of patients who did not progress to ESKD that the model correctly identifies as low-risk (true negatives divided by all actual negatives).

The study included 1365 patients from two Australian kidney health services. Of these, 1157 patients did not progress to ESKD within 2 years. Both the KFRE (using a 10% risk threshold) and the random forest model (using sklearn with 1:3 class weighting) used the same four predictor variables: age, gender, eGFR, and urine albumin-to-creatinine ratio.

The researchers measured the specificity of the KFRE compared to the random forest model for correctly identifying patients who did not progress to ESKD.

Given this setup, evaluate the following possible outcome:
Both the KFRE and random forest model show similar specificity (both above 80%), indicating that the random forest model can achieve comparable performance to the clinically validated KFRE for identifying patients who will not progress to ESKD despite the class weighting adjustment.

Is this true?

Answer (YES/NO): YES